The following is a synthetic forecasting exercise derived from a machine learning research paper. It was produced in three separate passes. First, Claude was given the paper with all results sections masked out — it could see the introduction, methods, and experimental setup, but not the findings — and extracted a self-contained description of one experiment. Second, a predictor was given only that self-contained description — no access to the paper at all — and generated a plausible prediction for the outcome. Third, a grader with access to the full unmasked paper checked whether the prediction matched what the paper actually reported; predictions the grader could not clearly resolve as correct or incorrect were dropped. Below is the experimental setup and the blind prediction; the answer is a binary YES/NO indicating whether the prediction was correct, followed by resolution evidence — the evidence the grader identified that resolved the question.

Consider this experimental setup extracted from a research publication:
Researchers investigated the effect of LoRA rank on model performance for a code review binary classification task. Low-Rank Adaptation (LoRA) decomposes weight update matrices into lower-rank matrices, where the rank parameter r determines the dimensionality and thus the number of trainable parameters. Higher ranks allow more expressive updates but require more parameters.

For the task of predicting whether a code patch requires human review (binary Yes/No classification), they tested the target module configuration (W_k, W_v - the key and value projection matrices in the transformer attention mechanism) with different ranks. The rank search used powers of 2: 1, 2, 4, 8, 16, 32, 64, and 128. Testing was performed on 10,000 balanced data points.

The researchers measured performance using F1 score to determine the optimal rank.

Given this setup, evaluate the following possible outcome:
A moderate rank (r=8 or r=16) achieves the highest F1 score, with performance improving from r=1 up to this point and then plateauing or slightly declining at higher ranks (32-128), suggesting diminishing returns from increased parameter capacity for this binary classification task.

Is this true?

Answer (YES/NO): NO